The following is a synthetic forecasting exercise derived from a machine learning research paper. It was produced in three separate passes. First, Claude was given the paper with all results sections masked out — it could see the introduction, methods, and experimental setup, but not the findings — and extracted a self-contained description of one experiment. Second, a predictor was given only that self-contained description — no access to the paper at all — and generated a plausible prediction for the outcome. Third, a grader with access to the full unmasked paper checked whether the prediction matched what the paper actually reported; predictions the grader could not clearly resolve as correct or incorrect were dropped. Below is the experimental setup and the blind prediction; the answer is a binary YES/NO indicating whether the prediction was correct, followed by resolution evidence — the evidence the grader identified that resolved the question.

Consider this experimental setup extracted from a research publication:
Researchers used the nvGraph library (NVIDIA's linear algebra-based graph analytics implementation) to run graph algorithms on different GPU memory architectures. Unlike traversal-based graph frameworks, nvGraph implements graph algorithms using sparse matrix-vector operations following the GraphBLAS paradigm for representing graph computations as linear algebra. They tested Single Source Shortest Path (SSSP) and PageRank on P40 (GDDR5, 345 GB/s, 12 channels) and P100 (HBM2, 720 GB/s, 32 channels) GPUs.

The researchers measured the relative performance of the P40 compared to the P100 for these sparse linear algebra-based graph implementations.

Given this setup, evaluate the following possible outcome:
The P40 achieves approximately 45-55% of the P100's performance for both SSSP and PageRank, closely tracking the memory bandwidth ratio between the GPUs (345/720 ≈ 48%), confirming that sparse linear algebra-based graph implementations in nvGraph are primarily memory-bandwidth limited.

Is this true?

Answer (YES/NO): NO